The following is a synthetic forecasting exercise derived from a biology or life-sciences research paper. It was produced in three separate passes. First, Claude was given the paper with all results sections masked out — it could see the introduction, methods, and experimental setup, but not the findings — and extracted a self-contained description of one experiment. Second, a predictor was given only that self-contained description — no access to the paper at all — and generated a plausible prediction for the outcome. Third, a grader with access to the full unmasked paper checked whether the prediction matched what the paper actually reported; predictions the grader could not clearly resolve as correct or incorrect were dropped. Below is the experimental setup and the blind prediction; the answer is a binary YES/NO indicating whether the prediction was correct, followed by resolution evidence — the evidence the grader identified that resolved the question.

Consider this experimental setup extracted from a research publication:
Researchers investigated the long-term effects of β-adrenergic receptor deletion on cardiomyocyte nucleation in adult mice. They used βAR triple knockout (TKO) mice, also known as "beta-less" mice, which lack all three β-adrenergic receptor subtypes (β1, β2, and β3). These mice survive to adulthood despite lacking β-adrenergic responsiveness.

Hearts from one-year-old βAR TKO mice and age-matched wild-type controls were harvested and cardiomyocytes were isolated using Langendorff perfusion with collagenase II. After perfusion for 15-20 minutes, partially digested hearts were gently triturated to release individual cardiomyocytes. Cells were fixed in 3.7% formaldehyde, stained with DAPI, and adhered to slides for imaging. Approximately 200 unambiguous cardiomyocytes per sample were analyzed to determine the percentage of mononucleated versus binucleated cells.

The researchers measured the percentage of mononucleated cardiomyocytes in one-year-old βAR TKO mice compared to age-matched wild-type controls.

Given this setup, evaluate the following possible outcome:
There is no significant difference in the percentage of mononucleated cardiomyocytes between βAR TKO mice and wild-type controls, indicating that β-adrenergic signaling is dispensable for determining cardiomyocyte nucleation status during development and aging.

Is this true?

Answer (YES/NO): NO